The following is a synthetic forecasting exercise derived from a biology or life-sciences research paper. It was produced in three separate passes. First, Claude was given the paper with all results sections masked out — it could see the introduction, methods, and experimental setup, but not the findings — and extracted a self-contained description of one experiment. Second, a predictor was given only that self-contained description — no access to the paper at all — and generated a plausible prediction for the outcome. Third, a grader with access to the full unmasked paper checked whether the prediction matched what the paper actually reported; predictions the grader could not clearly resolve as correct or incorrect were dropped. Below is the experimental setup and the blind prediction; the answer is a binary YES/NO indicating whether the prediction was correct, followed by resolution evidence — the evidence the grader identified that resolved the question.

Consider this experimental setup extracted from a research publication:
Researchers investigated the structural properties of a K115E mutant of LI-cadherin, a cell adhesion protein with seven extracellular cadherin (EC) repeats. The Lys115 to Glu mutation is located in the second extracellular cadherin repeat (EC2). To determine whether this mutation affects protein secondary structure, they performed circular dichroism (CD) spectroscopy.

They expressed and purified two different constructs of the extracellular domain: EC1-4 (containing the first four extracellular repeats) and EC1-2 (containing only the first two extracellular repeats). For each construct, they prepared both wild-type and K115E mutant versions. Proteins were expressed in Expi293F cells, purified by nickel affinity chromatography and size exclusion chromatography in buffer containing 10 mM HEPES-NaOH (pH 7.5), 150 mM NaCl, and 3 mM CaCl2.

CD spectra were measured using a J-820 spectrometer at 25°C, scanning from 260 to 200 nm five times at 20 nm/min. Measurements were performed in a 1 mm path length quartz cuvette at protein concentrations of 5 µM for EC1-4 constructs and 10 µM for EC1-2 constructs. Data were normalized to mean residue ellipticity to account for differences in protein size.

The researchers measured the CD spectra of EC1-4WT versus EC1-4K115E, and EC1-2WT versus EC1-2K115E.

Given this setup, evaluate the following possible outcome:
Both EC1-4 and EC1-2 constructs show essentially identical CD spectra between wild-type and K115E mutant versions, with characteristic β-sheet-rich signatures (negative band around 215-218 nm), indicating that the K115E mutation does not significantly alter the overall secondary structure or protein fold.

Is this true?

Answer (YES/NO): YES